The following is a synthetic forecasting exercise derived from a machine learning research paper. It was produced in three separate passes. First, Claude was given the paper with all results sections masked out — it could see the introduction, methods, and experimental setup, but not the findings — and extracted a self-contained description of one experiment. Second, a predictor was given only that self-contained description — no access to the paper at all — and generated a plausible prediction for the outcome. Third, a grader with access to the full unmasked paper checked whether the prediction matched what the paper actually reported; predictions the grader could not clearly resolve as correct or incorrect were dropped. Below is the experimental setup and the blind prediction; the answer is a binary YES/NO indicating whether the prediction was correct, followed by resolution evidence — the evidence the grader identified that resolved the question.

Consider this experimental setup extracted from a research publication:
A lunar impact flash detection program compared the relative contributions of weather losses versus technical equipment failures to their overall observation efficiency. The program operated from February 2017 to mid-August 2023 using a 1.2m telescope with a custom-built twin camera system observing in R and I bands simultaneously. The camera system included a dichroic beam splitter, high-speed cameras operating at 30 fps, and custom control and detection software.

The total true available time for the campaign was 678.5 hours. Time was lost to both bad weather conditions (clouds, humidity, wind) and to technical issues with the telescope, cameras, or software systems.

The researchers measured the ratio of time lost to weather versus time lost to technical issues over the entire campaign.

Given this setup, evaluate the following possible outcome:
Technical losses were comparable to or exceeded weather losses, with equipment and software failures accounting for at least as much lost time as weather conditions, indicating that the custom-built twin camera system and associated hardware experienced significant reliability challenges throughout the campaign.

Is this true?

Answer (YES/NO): NO